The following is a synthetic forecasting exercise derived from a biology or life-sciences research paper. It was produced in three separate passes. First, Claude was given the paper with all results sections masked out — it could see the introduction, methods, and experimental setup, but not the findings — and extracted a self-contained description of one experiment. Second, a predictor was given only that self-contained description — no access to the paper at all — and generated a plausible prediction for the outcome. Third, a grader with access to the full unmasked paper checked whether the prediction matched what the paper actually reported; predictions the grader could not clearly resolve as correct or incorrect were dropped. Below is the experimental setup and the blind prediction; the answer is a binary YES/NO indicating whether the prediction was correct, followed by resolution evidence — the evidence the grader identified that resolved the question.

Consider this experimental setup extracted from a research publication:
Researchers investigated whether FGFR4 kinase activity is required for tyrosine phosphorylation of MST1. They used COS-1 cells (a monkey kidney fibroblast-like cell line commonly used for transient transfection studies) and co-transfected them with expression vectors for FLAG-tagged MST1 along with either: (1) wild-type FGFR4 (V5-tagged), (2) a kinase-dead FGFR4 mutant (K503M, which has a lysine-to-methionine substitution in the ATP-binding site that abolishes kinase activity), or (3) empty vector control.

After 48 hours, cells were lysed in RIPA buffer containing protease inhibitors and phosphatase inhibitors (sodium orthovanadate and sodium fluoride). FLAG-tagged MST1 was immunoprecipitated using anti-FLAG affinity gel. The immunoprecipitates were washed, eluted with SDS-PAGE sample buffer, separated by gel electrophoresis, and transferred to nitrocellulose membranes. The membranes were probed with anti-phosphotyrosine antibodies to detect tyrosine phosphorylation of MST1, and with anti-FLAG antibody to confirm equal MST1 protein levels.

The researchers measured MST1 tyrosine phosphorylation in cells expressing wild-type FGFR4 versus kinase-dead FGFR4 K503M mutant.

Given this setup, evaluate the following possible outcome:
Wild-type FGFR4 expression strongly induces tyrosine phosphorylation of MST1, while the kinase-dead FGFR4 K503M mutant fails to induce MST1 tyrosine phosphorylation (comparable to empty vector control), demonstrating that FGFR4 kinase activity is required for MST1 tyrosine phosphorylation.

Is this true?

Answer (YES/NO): YES